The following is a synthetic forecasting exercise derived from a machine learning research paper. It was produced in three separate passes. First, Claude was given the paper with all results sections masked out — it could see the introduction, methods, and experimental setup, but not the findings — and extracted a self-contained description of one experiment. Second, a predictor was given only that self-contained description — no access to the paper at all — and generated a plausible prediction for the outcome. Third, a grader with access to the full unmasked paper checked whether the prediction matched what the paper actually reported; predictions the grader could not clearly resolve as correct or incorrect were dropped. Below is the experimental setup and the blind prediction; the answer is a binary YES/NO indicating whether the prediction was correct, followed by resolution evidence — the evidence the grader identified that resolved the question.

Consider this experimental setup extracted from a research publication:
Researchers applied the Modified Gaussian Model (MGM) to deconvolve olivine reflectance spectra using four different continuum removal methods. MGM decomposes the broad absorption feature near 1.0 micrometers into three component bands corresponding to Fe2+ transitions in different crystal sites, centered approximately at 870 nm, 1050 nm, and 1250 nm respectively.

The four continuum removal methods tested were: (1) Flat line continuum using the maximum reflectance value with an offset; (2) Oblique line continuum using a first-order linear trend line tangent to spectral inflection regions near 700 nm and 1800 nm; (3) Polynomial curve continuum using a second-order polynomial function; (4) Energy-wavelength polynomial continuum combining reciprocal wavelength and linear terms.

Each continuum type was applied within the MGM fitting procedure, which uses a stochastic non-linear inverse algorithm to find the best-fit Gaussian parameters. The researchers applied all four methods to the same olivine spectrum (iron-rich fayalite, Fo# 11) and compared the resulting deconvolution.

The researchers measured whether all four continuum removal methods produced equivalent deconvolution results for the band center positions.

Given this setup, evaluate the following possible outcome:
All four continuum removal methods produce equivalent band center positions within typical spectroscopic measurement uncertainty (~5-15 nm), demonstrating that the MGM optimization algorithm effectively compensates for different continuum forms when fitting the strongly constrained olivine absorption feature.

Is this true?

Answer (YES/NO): NO